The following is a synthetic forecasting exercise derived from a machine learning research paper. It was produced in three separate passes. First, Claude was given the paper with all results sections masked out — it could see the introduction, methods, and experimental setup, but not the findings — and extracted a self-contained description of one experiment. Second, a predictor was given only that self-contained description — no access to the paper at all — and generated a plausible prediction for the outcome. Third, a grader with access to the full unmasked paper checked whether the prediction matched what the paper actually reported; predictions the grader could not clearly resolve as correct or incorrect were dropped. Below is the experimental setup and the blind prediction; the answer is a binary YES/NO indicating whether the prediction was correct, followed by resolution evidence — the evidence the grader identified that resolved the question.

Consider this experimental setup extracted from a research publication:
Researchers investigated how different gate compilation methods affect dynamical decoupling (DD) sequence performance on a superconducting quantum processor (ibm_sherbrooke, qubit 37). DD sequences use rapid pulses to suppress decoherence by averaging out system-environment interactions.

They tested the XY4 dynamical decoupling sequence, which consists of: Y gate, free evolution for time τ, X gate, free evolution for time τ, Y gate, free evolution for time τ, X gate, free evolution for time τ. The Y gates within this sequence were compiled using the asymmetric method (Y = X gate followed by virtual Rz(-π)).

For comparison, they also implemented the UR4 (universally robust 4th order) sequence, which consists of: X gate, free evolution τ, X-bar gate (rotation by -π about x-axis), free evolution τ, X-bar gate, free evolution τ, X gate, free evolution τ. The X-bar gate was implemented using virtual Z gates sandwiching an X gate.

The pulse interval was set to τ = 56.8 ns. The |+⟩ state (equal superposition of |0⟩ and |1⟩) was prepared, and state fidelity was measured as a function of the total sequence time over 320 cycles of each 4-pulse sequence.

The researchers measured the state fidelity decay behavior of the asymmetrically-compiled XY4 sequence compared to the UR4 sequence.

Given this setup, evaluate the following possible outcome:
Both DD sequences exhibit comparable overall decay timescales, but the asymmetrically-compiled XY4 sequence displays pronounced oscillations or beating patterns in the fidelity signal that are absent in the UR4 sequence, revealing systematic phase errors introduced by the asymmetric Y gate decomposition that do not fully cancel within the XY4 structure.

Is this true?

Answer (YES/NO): NO